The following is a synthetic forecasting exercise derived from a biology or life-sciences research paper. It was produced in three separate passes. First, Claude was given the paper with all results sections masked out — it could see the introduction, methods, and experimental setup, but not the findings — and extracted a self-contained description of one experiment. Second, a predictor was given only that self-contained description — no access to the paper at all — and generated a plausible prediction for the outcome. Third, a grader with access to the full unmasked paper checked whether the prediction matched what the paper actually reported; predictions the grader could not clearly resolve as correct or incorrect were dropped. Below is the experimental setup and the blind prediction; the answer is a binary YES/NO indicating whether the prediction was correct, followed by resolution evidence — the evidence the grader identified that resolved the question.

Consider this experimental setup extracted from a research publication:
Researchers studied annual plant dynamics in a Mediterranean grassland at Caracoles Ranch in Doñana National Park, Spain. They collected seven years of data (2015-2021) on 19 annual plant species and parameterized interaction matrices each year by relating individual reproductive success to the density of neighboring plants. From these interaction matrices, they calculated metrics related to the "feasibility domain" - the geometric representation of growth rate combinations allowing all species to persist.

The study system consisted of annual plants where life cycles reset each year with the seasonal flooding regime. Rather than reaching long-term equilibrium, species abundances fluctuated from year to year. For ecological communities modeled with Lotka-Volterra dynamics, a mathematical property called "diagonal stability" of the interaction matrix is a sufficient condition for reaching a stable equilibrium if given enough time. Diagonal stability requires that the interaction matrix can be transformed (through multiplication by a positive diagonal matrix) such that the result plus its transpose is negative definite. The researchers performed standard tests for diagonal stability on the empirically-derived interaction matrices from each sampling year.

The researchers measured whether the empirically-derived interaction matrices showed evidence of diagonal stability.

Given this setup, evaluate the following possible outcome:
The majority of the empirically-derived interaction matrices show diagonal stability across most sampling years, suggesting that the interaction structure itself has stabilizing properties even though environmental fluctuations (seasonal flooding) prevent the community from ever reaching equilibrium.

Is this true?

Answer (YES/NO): NO